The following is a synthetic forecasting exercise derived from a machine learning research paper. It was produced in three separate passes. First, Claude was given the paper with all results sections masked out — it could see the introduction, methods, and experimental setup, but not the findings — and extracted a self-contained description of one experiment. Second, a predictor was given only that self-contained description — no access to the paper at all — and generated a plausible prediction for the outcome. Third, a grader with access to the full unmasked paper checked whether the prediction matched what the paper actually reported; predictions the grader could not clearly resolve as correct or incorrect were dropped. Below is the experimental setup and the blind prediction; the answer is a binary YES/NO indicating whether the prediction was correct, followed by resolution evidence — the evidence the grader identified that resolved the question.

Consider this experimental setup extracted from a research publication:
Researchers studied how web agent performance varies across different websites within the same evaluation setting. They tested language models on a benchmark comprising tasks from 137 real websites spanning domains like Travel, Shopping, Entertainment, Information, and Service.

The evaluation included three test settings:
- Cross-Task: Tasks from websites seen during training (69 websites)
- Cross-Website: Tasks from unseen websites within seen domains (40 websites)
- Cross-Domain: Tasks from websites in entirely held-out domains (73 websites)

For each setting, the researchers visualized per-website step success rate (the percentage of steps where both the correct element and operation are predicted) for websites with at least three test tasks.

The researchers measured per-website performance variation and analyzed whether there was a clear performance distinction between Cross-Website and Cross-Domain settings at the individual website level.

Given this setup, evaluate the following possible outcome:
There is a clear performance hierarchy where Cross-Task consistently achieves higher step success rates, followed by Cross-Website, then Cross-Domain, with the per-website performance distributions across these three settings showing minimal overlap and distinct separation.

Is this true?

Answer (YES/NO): NO